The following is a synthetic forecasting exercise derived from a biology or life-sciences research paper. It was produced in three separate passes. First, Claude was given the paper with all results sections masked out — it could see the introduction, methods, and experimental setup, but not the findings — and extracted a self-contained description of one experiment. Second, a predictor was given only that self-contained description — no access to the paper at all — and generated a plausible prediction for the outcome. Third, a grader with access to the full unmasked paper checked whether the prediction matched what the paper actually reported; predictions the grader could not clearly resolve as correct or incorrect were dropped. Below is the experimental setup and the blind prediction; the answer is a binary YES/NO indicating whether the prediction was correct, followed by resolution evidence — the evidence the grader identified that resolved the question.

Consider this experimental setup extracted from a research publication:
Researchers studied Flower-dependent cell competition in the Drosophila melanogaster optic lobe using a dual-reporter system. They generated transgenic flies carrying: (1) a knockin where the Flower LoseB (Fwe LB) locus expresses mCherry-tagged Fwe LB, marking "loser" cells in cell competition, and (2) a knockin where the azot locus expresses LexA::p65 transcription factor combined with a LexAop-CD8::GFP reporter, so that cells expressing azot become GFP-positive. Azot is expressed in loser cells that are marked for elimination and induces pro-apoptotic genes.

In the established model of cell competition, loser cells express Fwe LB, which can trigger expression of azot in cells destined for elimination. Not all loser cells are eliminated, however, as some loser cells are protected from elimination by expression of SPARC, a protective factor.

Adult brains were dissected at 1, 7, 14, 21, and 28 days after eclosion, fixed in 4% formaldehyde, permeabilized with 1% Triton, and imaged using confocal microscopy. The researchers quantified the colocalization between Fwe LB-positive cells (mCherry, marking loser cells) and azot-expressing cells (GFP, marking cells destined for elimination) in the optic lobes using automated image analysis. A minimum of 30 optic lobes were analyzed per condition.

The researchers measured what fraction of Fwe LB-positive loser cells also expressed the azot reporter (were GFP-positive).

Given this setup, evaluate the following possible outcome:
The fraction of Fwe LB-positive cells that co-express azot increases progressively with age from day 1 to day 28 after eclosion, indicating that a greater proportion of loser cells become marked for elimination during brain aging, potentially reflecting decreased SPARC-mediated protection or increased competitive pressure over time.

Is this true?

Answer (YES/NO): NO